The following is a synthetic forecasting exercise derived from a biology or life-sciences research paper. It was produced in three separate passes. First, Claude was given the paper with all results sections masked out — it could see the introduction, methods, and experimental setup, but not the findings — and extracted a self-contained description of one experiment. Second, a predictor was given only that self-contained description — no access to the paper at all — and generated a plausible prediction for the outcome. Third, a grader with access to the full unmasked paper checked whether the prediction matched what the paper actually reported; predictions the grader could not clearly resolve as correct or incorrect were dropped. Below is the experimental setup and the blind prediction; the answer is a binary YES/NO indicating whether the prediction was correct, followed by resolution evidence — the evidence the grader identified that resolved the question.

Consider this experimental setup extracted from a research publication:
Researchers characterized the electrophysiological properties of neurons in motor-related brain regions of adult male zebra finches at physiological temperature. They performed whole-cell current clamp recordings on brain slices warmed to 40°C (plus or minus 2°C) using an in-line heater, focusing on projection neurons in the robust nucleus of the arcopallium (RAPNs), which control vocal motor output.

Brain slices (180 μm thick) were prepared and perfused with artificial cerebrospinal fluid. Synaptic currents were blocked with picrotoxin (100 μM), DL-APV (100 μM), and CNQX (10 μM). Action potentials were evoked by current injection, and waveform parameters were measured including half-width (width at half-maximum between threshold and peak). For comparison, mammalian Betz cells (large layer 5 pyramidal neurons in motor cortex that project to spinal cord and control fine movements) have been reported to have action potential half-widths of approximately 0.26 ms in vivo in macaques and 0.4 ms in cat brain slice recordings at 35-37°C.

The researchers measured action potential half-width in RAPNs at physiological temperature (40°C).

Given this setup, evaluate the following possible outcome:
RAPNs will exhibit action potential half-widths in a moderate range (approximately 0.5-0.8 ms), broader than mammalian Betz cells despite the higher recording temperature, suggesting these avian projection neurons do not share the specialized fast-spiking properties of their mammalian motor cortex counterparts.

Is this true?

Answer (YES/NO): NO